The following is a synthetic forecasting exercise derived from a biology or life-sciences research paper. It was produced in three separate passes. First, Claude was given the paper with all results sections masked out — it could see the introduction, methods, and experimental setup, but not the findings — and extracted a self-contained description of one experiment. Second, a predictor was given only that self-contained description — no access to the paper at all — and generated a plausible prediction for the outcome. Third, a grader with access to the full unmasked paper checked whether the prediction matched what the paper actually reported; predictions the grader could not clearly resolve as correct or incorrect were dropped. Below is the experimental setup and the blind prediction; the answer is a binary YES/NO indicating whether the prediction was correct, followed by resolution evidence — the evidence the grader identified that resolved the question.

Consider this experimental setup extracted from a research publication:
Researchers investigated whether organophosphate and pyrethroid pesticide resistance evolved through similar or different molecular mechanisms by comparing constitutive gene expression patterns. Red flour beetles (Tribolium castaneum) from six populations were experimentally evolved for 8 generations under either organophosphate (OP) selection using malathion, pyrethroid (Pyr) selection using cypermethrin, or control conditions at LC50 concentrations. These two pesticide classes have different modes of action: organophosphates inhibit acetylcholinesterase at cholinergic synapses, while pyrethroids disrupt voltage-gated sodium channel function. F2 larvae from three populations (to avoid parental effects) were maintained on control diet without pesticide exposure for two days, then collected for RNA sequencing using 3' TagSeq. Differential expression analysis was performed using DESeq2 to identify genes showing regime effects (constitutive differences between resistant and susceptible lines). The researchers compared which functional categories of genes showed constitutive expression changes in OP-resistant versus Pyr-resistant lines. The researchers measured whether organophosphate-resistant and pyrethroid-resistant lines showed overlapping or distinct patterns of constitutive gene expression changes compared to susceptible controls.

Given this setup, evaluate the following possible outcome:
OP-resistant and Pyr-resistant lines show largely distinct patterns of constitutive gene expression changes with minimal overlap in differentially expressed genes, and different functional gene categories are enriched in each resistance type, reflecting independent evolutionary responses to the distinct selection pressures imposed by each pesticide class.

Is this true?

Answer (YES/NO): NO